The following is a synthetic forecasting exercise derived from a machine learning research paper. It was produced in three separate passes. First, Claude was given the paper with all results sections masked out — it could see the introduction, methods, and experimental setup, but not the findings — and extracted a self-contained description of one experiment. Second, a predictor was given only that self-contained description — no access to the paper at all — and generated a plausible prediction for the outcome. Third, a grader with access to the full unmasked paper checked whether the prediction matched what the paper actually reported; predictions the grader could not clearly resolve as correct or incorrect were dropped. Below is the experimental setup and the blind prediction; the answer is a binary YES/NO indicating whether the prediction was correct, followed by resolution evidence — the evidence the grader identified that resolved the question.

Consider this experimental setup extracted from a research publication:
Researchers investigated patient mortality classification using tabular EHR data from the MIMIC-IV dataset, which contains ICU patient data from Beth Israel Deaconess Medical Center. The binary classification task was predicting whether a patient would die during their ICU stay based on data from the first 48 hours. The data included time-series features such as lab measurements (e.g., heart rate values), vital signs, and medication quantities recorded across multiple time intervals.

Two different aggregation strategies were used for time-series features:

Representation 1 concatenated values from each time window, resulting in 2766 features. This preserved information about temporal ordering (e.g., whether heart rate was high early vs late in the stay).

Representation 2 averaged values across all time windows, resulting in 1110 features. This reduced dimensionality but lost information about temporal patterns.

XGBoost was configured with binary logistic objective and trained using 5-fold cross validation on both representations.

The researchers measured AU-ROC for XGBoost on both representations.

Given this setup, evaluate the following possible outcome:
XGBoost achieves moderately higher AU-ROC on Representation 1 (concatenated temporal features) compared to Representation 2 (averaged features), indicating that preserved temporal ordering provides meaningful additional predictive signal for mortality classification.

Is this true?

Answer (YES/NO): NO